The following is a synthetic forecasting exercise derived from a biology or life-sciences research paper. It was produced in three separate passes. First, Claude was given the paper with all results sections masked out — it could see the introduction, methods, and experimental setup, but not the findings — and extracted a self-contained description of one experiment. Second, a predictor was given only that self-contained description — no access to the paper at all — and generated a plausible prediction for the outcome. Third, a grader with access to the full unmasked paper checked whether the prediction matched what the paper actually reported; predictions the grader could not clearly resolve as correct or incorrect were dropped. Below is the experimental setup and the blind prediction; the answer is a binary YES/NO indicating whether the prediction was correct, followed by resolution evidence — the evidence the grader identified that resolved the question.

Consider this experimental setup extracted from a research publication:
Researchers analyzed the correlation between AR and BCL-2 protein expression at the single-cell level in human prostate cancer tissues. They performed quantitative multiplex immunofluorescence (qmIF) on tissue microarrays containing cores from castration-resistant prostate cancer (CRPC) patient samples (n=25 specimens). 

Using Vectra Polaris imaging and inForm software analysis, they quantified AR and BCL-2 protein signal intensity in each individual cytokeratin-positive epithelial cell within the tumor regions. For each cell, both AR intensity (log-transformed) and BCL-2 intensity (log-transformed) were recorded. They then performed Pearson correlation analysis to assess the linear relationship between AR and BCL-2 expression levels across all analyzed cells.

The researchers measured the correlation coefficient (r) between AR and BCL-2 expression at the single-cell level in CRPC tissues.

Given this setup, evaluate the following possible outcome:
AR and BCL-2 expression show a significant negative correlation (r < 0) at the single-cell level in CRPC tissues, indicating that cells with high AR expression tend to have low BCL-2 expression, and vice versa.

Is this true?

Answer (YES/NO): NO